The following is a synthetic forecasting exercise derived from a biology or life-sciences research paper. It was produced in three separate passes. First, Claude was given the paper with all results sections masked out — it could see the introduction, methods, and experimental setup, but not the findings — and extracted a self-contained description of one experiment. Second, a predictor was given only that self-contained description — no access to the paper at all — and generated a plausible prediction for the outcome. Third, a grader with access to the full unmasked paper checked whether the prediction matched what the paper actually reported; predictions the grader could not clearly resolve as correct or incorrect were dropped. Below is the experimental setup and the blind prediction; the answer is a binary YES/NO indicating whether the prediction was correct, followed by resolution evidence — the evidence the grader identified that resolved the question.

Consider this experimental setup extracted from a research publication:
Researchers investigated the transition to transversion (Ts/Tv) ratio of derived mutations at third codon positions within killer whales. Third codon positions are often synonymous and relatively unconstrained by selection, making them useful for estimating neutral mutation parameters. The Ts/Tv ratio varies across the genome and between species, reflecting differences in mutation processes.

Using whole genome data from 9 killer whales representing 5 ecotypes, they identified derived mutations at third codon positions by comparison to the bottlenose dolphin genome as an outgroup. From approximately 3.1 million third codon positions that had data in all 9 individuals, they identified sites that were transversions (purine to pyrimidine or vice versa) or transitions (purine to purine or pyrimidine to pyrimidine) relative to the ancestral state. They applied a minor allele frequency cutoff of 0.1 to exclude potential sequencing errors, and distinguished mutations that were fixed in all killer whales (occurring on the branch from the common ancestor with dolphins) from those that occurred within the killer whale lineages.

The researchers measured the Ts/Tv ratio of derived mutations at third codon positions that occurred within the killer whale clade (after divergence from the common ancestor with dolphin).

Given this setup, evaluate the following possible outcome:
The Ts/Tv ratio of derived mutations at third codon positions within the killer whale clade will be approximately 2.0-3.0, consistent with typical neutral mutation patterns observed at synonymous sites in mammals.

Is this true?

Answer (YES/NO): NO